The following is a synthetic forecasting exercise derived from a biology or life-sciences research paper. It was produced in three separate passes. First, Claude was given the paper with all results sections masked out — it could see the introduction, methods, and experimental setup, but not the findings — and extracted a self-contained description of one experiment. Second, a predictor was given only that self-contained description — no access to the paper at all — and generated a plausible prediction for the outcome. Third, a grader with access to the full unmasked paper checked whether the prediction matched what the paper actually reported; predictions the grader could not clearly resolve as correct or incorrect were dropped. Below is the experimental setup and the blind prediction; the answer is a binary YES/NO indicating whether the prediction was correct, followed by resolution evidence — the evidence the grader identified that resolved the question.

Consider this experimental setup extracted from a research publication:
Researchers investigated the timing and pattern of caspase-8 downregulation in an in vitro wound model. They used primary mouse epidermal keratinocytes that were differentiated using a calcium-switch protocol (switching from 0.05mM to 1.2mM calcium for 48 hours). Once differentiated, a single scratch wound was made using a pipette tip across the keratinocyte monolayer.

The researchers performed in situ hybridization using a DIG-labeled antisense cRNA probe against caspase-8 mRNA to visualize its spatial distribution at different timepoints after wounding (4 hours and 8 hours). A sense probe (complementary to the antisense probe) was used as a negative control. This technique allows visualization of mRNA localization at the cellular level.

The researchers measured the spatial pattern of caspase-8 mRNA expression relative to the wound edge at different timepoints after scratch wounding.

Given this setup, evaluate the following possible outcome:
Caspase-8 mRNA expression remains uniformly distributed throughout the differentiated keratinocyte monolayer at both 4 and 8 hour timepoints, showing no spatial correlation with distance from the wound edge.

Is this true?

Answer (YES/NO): NO